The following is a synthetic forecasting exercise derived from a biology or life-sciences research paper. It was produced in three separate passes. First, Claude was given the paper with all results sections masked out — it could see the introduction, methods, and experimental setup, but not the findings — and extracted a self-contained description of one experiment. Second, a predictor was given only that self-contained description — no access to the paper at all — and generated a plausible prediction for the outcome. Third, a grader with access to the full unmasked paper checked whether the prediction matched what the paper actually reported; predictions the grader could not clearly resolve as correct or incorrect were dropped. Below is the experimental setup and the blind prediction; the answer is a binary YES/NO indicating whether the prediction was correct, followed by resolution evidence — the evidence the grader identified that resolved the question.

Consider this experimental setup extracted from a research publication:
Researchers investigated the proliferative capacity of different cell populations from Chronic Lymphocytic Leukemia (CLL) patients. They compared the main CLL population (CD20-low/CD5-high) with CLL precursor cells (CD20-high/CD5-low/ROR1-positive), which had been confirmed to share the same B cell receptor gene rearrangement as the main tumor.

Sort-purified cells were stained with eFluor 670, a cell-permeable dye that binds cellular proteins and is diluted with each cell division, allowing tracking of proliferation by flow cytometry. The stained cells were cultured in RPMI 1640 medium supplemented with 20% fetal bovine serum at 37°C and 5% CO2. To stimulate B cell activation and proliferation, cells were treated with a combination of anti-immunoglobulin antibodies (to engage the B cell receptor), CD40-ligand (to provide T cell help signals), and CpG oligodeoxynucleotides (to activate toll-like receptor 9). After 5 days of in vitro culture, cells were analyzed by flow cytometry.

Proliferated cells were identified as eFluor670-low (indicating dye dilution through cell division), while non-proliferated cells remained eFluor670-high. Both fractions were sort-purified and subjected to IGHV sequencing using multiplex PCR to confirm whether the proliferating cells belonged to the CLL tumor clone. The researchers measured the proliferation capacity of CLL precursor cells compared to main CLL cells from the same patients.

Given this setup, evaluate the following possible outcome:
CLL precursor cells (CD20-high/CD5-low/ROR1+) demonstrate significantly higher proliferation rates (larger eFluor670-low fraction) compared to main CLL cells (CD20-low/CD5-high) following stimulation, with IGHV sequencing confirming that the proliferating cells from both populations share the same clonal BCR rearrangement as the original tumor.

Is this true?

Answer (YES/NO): NO